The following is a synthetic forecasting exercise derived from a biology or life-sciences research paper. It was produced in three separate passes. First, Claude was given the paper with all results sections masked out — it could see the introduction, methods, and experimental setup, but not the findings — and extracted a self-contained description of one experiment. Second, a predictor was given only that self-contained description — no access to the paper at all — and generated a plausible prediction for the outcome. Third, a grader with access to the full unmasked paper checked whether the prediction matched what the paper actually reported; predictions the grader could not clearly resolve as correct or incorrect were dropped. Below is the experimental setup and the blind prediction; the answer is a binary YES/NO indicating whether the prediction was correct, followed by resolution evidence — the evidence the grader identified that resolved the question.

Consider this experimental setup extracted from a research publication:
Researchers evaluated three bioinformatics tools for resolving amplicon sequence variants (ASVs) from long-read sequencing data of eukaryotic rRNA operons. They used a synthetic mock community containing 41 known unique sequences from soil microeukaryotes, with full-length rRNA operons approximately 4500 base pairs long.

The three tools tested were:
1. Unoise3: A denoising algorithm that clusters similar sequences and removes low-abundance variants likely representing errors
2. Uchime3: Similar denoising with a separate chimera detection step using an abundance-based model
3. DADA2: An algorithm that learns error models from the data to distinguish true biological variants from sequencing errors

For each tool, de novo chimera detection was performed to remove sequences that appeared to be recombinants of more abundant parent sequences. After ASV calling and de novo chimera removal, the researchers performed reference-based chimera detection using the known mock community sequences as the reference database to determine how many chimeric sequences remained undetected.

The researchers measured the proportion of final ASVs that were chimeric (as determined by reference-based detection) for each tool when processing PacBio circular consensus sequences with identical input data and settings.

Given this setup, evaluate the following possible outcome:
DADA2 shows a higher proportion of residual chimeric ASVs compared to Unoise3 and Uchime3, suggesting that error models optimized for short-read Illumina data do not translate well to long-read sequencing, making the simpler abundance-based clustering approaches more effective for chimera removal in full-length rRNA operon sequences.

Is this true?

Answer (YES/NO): NO